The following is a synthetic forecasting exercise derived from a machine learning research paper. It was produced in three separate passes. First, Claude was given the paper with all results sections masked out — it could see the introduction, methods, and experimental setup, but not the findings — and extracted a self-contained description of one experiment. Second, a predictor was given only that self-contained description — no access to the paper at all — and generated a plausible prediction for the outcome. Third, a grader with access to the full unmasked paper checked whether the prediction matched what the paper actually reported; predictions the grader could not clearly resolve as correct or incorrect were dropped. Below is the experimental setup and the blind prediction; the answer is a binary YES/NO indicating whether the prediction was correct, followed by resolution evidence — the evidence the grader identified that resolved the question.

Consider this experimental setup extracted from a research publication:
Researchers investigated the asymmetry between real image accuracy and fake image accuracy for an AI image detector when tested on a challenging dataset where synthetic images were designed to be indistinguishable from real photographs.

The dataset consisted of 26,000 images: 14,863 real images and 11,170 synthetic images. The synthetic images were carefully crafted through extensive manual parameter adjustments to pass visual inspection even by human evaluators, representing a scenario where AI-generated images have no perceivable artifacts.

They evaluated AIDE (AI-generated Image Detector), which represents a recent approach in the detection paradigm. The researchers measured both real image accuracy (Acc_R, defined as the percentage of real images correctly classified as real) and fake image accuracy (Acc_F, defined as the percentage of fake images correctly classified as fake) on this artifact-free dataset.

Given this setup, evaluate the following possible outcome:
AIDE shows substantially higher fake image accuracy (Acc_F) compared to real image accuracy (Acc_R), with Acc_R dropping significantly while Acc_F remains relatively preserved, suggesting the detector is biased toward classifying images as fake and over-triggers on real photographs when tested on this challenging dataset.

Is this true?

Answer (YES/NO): NO